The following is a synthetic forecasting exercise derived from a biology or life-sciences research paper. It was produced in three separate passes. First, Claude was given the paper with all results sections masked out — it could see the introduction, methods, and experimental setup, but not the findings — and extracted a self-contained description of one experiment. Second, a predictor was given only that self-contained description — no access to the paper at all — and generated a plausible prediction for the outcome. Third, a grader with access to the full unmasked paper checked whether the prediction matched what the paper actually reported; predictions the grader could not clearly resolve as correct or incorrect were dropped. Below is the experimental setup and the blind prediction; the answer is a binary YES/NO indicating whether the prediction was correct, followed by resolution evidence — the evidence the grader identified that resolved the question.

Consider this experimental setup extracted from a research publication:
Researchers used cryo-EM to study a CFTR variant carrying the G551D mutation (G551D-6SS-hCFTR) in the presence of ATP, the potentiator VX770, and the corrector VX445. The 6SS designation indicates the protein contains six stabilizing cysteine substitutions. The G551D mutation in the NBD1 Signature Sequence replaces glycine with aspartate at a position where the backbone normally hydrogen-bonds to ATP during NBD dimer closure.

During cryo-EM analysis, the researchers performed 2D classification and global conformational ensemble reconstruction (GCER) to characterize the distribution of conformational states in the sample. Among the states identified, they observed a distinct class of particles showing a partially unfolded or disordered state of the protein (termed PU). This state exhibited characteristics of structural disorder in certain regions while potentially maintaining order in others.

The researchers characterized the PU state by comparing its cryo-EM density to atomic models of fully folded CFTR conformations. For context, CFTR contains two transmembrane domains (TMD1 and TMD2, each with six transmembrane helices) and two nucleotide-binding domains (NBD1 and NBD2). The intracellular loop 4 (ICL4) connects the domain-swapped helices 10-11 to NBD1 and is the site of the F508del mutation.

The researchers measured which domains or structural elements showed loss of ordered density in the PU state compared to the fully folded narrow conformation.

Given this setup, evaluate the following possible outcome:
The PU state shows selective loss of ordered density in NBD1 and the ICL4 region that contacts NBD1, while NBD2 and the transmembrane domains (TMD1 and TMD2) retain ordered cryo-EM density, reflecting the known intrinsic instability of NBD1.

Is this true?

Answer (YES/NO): NO